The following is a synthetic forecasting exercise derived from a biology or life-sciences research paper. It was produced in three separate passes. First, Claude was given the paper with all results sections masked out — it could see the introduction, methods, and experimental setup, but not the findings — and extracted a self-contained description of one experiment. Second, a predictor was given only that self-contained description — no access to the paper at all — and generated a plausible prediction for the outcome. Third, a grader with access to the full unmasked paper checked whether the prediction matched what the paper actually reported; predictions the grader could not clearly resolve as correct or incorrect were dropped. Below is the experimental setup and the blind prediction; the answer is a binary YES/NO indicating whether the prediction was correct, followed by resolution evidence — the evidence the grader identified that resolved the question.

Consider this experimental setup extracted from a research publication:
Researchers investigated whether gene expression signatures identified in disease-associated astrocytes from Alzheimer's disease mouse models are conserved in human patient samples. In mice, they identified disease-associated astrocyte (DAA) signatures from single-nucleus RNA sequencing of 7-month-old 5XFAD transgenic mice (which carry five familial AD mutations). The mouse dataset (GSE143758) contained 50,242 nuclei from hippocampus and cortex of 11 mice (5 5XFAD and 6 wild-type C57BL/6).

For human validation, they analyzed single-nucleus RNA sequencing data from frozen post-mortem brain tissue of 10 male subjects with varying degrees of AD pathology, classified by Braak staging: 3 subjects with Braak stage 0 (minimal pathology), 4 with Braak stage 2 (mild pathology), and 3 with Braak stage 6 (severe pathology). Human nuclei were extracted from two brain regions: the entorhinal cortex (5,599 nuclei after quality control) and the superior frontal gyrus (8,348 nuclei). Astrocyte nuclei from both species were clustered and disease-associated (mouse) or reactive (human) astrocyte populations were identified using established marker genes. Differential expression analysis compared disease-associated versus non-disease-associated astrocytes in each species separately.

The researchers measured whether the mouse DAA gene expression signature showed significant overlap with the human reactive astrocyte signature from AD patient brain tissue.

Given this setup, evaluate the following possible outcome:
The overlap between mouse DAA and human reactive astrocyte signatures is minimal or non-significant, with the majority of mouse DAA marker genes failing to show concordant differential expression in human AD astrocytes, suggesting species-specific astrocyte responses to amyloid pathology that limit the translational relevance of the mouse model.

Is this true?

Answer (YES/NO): YES